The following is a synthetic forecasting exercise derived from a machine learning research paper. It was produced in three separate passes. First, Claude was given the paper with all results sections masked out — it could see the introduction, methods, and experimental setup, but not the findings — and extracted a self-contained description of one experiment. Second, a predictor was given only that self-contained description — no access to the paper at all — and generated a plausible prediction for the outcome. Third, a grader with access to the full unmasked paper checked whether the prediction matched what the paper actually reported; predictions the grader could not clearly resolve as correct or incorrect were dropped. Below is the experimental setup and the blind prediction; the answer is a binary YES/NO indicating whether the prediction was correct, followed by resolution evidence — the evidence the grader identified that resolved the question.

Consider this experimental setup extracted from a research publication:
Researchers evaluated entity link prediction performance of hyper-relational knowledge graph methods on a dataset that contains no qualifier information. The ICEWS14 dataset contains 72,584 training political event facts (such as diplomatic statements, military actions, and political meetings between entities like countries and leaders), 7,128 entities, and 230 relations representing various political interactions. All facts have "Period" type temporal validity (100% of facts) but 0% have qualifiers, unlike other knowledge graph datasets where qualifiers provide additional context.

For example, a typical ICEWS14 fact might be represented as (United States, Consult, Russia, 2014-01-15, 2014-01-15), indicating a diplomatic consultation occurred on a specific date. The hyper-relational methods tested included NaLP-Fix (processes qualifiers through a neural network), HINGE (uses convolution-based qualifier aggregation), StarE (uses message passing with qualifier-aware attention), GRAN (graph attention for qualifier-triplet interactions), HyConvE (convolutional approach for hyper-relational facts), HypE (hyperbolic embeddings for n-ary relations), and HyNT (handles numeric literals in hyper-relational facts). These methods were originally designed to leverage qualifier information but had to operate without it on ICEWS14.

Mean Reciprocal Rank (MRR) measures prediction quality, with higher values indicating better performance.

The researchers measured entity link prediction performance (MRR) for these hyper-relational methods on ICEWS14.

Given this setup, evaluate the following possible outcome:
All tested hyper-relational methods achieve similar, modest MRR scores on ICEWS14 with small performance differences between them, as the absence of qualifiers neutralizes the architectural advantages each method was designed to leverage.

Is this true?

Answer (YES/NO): NO